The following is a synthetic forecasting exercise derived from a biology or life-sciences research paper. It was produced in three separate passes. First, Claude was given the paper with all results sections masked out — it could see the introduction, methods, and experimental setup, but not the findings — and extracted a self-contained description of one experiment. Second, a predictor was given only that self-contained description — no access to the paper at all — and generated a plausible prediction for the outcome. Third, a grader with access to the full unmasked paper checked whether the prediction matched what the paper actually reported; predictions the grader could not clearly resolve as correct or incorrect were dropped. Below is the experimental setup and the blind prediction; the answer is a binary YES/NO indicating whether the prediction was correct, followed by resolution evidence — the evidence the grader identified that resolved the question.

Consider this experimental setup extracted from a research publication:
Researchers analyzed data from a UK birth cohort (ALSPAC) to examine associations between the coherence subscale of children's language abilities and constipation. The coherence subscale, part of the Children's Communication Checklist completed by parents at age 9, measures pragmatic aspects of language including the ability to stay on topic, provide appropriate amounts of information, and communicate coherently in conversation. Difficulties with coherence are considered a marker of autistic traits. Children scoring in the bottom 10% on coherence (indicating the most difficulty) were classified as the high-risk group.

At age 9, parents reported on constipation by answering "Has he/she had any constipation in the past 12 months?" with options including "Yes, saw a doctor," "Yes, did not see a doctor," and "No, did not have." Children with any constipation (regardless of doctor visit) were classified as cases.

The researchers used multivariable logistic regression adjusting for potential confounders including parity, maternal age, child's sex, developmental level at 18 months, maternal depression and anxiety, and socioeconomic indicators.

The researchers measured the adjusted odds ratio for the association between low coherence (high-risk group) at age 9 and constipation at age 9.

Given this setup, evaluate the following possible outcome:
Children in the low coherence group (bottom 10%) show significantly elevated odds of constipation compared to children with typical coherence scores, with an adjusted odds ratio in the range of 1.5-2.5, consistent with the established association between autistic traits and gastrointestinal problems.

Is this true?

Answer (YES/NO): NO